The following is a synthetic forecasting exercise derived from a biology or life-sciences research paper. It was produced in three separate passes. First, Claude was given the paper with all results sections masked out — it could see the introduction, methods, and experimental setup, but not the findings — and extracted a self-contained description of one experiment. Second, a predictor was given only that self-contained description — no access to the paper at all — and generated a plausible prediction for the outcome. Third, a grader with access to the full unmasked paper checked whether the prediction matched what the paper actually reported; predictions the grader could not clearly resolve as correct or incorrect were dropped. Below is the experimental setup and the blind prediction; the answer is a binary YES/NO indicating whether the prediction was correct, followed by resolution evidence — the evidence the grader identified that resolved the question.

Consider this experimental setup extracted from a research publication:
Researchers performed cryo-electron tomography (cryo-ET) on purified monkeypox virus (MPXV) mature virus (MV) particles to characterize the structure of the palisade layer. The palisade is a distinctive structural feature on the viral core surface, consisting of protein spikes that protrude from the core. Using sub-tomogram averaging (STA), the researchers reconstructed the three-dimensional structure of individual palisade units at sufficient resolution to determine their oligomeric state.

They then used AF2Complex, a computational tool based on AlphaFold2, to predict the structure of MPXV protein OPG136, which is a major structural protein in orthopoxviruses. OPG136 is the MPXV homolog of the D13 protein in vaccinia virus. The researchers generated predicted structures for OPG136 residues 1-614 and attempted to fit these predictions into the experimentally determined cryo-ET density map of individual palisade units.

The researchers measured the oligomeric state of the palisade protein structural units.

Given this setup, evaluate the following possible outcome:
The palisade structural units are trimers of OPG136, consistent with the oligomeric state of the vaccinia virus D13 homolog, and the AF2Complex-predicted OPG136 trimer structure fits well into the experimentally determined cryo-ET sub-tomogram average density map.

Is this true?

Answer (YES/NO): YES